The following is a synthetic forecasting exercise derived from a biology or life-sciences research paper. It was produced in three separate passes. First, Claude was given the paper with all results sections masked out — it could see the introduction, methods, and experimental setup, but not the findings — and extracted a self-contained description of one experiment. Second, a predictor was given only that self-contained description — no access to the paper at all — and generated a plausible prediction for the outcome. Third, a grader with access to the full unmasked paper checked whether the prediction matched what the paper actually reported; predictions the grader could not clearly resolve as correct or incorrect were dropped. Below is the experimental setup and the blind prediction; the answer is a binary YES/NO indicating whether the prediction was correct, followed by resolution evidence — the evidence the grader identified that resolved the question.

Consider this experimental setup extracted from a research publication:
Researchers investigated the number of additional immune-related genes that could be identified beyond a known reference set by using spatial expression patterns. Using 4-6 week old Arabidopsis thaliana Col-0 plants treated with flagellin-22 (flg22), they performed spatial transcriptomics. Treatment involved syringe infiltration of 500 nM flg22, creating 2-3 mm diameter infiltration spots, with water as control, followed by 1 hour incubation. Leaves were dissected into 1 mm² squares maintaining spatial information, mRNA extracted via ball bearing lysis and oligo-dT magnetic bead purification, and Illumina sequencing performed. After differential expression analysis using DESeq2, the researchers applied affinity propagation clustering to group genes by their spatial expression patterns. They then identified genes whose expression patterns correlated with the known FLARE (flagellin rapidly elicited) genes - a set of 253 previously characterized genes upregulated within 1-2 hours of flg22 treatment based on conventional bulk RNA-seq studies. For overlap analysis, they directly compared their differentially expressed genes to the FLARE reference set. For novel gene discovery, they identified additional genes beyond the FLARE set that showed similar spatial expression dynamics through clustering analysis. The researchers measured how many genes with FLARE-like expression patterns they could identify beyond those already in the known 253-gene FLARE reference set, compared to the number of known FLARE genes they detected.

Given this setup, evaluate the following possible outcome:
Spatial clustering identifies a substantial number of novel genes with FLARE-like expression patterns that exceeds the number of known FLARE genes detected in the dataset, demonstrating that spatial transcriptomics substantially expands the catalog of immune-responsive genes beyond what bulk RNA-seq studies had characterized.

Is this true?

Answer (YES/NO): YES